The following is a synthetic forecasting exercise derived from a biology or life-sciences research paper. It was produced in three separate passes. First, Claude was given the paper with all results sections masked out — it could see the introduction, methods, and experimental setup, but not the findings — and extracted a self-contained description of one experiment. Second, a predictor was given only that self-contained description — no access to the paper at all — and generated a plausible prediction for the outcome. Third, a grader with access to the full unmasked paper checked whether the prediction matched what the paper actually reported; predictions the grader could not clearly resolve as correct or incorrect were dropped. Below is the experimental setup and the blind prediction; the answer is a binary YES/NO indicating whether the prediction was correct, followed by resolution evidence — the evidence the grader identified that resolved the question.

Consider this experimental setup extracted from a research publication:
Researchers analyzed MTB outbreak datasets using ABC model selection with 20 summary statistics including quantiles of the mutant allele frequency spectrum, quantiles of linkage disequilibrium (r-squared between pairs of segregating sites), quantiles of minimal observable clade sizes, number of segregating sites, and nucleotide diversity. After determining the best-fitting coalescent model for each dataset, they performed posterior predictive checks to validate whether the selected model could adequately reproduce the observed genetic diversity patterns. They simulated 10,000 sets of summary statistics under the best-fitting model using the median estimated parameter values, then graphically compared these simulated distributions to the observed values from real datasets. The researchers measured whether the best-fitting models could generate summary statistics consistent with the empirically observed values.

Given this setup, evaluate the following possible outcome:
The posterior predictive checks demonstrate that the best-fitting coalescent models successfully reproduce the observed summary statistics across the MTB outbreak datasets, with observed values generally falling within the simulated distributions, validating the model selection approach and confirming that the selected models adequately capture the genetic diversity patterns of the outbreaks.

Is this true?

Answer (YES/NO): YES